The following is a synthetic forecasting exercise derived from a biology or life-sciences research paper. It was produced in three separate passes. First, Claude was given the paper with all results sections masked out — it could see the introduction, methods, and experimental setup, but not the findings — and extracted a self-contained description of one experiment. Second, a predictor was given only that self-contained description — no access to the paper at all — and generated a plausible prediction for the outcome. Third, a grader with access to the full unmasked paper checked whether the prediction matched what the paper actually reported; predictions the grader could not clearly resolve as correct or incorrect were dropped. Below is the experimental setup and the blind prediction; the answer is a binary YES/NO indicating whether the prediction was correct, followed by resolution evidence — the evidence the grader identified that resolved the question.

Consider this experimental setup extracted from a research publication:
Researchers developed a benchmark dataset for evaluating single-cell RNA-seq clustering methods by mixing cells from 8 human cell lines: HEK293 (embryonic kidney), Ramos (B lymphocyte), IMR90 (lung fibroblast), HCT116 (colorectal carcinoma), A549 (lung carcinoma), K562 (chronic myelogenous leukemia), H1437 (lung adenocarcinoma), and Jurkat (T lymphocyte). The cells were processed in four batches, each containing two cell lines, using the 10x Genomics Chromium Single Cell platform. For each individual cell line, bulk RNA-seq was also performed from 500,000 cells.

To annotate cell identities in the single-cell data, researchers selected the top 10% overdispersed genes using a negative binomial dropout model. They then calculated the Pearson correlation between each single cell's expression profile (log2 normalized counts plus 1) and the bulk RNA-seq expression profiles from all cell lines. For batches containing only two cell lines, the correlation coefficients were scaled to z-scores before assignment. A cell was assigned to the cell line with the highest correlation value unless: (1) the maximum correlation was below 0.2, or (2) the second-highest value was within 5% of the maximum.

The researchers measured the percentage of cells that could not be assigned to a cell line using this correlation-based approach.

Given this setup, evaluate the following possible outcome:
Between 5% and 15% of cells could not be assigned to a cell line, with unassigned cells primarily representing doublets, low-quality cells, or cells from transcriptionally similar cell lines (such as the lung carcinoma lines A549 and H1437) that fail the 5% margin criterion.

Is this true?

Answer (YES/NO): NO